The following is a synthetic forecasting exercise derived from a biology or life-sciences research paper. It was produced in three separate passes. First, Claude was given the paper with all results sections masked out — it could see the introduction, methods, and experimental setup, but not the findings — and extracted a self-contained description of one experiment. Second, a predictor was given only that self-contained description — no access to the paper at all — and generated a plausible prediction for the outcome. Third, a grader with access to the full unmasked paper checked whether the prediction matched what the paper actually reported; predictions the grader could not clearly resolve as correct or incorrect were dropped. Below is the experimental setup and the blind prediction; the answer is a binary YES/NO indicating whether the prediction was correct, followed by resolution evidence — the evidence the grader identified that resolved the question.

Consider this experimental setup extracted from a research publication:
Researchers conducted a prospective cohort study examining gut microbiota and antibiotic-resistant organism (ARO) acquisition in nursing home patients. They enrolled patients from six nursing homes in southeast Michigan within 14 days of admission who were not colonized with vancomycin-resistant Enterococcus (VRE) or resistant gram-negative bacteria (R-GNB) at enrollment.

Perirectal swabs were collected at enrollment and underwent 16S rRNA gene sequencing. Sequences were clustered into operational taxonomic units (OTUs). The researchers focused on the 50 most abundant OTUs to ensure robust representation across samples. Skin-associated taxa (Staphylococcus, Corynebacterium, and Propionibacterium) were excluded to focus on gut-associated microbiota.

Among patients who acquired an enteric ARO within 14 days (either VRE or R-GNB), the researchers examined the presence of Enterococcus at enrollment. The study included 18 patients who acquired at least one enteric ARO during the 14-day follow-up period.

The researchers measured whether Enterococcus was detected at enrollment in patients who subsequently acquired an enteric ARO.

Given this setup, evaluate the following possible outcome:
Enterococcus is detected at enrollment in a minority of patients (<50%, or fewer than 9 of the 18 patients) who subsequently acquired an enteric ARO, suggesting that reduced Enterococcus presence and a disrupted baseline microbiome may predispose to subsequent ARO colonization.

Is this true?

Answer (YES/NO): NO